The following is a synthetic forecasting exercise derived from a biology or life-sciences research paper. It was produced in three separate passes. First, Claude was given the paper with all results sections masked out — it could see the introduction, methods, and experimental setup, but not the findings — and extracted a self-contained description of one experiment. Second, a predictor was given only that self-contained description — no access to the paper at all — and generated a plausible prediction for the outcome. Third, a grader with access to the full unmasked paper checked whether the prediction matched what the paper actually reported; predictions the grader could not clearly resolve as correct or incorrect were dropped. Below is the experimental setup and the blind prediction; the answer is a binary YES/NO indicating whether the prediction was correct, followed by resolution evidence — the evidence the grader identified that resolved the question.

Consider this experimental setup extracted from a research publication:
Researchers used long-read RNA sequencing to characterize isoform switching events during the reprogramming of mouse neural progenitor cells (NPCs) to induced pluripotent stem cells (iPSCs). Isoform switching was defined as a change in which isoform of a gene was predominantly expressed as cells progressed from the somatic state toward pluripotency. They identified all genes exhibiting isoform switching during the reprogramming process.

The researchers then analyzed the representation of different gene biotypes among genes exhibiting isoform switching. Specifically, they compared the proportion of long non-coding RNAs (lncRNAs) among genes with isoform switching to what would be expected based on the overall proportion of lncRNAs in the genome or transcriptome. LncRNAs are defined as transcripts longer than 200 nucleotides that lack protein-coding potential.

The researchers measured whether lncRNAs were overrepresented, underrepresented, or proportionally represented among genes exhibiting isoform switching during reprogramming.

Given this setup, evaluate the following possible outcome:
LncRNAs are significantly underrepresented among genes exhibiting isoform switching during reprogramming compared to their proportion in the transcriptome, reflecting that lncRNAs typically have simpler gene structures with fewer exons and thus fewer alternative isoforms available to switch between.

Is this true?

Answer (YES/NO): NO